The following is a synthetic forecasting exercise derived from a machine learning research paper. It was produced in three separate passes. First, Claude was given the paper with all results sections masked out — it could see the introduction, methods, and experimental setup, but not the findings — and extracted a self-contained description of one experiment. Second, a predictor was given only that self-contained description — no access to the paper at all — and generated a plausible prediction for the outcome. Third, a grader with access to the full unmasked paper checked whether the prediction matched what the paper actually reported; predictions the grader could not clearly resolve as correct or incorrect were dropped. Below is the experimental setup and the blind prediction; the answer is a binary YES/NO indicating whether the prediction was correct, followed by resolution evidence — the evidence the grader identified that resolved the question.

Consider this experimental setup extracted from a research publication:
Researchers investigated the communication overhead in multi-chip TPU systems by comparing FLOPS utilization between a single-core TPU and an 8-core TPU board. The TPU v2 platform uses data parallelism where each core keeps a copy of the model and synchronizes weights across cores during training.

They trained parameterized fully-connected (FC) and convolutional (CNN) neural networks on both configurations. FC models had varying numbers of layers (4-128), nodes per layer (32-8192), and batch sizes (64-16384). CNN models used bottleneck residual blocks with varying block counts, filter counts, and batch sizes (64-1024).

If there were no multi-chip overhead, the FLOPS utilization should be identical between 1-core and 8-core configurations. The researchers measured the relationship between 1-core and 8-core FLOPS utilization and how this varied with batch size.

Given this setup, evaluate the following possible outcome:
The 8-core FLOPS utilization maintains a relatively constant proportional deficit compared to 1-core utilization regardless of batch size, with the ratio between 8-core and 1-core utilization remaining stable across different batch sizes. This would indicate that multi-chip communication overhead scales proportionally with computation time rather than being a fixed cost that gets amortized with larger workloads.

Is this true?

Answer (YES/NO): NO